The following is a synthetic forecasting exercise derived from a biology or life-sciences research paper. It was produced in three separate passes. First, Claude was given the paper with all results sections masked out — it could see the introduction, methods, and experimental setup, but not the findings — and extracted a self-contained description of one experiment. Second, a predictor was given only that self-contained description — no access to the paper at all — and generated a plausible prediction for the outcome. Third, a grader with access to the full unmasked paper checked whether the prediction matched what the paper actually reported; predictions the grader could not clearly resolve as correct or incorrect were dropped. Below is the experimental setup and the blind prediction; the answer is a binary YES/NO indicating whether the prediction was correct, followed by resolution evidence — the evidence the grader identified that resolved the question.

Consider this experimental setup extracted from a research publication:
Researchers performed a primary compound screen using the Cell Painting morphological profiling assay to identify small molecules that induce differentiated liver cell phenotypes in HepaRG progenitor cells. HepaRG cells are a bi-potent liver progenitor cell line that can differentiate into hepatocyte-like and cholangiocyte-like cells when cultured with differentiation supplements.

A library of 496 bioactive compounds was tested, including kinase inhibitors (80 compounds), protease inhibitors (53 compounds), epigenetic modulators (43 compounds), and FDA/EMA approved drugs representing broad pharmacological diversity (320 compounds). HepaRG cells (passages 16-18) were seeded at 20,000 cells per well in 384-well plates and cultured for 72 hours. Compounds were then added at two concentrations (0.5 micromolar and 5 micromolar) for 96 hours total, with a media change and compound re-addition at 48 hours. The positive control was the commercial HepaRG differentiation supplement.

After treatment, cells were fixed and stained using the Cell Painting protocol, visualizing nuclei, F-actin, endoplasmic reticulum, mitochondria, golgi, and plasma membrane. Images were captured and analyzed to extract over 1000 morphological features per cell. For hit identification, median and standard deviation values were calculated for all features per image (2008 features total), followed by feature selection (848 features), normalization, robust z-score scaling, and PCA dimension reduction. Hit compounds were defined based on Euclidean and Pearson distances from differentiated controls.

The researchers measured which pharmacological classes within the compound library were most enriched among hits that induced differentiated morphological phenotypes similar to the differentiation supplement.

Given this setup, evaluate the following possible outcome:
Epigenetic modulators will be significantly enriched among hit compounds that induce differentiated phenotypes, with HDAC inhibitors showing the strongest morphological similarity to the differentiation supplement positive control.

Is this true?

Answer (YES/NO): NO